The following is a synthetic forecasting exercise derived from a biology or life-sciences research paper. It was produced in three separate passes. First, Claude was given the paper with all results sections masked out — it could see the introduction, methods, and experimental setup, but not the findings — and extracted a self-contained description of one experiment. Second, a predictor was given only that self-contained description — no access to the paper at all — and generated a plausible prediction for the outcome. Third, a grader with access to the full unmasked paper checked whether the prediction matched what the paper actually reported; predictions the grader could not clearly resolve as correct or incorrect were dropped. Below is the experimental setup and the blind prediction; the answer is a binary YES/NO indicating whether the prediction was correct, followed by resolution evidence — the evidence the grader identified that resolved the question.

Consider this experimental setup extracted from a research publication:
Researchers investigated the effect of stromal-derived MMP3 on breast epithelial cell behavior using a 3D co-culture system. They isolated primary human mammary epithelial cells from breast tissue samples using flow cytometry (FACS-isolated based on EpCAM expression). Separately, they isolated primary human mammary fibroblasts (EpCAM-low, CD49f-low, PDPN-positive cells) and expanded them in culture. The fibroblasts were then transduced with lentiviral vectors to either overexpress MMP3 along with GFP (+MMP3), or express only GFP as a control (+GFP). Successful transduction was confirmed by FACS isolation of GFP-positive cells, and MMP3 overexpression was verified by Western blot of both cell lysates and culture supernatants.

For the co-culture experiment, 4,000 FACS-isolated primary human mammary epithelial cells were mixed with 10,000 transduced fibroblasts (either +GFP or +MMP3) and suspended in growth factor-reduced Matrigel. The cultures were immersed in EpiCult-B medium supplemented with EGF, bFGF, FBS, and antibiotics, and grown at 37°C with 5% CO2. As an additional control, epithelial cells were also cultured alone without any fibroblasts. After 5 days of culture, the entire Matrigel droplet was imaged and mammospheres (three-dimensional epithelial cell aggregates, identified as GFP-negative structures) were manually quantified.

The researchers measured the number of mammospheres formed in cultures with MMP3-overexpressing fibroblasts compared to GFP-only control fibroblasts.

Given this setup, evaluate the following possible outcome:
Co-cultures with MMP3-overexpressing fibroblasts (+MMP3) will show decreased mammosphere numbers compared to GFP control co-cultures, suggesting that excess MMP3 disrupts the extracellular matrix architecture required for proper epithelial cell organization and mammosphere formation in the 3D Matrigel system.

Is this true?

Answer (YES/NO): NO